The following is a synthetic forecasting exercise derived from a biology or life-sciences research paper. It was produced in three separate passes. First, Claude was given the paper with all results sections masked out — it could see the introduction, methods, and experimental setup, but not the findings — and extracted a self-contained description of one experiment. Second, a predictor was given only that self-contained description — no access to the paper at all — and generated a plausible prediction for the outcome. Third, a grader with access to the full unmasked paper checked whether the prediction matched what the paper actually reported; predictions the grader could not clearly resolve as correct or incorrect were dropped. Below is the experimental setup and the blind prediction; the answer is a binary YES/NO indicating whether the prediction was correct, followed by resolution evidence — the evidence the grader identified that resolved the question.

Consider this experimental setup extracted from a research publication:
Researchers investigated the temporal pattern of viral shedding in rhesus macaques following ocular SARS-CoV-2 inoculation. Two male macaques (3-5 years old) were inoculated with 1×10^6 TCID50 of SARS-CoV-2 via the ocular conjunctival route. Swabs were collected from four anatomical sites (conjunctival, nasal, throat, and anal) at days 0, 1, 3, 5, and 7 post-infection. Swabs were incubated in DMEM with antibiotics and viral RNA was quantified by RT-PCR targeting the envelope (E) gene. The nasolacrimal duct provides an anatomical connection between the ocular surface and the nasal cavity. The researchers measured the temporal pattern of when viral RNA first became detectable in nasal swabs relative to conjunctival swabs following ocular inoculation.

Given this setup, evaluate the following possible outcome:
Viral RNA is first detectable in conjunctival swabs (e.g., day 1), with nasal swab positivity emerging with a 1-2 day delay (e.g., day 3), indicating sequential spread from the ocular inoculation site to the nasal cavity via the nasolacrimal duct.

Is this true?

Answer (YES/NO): NO